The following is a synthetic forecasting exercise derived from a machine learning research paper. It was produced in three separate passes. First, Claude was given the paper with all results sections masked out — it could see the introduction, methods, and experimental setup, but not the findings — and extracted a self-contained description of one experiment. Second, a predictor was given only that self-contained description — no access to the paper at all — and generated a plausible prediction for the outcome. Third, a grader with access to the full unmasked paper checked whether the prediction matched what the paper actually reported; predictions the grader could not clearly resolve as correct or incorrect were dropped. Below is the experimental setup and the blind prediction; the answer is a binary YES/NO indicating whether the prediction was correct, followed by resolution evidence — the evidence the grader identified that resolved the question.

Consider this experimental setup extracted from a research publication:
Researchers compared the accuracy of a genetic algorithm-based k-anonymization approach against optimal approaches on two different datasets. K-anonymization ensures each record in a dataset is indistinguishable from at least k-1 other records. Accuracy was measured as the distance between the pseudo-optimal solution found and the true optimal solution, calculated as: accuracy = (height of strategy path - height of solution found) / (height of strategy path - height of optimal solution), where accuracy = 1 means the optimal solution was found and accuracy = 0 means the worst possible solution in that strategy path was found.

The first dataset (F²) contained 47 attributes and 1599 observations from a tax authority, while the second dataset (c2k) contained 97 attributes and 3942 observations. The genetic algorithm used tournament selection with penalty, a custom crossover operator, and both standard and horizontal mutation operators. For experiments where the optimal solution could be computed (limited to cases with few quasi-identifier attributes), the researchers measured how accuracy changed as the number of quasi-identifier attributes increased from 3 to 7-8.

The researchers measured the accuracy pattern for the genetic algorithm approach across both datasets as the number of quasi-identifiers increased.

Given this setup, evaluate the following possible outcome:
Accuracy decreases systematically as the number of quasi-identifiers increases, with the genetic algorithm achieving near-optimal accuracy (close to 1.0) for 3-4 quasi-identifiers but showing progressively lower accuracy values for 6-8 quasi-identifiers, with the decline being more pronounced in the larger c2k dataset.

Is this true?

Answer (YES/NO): NO